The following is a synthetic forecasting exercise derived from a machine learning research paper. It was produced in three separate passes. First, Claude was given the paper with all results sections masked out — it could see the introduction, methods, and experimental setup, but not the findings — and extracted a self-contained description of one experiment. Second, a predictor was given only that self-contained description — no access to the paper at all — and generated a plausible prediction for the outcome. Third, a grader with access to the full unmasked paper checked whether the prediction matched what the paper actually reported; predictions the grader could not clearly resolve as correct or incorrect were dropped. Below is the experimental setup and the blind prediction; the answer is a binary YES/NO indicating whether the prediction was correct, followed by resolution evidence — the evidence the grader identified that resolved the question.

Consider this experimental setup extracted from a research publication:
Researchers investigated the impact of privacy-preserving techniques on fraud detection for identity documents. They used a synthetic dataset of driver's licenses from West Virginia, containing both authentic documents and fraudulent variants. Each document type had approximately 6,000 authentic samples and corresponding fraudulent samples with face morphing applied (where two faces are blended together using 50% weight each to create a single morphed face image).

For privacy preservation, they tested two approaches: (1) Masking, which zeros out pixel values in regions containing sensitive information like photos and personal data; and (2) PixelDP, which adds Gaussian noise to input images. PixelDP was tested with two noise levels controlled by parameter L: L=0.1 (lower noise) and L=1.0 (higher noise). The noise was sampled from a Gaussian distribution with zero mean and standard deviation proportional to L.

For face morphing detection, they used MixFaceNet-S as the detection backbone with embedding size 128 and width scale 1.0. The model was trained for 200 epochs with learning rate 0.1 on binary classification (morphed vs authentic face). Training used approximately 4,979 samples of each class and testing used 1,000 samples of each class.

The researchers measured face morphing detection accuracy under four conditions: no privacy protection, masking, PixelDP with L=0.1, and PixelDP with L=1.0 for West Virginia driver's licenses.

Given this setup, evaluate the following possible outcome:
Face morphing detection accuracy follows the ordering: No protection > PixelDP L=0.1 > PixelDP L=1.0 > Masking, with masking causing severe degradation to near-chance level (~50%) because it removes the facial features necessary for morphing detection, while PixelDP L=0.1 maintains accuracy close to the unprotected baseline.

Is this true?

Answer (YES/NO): YES